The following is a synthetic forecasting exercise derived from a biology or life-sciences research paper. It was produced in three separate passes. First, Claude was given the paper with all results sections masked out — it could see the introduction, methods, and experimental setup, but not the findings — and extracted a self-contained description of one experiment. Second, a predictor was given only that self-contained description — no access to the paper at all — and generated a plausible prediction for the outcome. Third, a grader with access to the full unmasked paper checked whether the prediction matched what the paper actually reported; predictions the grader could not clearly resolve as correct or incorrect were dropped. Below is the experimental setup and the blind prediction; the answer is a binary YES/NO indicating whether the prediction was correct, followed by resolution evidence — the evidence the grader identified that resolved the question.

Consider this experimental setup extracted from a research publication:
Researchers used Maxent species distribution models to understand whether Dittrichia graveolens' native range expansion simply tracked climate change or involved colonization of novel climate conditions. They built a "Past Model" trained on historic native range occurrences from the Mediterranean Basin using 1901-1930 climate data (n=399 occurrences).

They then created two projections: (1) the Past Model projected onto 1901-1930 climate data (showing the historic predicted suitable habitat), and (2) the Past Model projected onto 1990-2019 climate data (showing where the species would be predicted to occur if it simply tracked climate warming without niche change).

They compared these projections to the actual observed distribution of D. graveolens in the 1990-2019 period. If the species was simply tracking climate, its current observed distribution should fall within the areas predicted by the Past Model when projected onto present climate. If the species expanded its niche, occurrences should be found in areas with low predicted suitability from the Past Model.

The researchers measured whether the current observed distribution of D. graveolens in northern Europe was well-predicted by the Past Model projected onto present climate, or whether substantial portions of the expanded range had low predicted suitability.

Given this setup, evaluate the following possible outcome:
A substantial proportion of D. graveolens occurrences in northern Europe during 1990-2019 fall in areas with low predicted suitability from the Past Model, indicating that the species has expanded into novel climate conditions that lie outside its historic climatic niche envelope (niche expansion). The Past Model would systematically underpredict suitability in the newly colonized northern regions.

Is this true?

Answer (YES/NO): YES